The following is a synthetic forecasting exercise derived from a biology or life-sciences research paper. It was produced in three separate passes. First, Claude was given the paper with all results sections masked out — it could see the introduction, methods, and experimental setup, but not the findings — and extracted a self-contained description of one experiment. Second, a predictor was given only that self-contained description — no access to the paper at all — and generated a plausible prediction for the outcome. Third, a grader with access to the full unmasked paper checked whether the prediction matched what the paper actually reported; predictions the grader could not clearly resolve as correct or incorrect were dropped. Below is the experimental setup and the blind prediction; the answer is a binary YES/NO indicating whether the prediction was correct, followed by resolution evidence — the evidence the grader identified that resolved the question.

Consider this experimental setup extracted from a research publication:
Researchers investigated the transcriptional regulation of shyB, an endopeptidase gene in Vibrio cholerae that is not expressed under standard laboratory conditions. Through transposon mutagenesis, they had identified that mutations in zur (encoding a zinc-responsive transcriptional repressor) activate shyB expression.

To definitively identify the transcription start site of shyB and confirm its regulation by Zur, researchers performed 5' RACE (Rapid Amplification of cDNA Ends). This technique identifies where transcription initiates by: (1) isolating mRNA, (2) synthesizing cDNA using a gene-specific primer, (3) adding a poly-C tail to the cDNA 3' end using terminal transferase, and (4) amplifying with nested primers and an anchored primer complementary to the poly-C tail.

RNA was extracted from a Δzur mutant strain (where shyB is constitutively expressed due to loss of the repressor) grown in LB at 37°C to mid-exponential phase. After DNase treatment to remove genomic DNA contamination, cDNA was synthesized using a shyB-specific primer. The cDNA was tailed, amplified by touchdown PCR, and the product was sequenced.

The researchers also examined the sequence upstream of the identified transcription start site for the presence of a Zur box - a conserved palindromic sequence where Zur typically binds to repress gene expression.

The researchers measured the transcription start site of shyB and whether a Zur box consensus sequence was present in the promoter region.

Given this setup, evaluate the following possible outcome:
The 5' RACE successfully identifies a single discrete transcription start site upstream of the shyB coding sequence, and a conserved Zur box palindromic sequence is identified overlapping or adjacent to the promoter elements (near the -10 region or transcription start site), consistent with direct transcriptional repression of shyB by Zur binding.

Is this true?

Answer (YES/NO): YES